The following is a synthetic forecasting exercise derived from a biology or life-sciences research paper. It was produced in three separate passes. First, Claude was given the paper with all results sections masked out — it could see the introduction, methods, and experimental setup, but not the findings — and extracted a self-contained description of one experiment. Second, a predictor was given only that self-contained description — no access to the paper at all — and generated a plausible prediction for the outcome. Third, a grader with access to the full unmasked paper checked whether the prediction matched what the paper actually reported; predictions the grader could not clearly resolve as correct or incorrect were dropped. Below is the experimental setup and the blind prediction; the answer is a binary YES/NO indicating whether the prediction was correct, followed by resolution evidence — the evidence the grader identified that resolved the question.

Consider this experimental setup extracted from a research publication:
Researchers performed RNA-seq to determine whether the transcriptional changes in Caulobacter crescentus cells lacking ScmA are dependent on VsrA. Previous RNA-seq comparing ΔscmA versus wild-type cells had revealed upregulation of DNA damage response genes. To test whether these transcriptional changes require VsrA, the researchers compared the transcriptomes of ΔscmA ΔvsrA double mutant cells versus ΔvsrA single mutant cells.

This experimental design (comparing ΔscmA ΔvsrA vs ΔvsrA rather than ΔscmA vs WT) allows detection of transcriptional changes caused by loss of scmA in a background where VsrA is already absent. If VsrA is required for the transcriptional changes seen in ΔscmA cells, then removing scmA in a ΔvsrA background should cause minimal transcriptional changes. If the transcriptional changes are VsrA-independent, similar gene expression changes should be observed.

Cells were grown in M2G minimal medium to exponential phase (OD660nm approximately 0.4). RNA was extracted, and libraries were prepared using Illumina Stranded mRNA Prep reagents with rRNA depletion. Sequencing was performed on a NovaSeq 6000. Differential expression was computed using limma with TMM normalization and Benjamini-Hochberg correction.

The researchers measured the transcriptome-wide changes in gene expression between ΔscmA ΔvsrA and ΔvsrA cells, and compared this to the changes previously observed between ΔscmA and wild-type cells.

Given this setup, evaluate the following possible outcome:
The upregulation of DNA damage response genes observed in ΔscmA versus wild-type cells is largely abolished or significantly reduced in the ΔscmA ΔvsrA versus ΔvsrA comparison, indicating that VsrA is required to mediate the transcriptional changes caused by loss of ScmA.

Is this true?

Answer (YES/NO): YES